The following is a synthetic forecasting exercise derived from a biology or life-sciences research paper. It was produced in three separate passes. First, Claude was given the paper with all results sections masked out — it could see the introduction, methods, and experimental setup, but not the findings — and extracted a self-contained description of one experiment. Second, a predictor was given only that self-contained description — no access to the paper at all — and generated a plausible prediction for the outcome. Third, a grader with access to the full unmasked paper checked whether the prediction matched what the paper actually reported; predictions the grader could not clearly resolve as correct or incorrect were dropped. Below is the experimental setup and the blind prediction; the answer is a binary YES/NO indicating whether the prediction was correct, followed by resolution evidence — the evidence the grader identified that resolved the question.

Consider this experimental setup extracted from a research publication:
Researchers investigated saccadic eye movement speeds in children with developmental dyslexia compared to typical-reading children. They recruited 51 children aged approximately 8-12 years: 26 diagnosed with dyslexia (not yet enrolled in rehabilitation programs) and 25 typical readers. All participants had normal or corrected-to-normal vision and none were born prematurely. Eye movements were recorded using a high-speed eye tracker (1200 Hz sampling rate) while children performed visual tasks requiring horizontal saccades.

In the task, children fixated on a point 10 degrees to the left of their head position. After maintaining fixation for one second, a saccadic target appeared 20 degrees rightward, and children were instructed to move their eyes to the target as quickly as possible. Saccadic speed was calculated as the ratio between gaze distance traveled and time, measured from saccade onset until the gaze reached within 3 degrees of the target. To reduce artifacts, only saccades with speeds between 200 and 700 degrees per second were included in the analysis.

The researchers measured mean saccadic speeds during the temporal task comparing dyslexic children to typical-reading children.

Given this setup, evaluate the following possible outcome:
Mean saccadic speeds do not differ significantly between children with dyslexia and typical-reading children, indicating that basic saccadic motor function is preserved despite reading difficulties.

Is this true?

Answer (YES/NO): NO